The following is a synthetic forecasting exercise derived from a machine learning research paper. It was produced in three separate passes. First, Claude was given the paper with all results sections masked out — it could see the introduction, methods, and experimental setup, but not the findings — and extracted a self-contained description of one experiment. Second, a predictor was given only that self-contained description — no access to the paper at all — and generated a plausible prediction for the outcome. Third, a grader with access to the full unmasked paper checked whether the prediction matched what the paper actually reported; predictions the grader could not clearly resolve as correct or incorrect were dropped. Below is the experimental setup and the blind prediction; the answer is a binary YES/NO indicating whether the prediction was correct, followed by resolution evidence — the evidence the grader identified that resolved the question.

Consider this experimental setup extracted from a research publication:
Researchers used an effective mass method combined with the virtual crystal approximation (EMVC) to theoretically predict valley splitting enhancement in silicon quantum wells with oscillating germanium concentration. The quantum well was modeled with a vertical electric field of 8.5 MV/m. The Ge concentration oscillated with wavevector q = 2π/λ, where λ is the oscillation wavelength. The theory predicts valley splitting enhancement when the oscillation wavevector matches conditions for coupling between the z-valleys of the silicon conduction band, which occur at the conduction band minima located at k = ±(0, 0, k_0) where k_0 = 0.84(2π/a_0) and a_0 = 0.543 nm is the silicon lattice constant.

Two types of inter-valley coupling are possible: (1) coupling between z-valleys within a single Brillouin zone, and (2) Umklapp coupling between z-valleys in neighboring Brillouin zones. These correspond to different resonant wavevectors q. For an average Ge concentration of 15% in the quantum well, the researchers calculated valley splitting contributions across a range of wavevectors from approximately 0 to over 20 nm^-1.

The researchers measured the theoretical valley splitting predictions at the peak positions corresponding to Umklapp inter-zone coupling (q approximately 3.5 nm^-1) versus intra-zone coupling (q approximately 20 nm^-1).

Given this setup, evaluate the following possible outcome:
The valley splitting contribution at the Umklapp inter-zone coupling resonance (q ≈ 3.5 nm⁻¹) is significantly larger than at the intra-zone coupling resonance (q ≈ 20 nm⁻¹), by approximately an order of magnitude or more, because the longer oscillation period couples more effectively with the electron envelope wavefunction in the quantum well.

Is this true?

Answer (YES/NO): NO